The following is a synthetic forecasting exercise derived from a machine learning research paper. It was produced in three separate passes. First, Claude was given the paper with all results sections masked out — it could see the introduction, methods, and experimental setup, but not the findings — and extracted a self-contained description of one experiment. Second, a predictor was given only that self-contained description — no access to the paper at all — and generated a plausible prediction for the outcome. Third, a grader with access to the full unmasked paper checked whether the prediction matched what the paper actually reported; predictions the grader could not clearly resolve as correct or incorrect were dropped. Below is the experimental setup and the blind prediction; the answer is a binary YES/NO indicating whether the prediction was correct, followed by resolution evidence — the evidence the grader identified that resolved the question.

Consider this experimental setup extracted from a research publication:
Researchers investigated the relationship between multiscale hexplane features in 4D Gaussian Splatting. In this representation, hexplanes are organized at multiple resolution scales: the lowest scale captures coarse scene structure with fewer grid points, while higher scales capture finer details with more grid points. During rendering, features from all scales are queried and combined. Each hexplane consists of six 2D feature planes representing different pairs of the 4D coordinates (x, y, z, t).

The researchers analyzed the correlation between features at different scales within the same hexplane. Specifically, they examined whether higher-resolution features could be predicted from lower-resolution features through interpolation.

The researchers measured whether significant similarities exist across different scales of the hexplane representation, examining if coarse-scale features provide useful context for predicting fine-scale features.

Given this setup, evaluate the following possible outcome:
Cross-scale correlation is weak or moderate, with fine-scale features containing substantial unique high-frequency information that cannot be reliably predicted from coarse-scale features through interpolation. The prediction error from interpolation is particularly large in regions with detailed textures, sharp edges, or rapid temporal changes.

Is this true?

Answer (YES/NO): NO